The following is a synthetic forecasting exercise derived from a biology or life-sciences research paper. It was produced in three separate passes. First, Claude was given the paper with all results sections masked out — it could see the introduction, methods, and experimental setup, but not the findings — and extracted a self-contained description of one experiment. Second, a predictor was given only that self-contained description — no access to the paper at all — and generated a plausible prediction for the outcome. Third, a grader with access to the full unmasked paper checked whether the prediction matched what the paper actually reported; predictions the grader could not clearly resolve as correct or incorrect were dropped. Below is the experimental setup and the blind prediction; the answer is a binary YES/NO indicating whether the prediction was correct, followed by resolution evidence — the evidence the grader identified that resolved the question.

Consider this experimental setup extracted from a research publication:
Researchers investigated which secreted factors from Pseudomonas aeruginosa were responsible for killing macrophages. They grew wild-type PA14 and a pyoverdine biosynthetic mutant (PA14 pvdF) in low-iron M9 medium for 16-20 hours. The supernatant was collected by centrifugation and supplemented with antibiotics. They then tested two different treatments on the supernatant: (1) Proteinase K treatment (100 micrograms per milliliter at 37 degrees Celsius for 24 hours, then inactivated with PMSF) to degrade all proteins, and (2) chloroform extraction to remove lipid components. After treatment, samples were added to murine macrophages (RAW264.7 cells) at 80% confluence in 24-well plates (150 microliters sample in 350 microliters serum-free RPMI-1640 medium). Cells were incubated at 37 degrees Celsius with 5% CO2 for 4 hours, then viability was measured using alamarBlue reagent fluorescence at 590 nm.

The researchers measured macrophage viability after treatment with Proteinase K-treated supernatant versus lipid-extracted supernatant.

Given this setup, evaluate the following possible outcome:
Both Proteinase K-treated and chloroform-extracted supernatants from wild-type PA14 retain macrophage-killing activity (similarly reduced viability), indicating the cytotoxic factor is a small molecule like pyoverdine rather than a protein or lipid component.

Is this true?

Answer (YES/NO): NO